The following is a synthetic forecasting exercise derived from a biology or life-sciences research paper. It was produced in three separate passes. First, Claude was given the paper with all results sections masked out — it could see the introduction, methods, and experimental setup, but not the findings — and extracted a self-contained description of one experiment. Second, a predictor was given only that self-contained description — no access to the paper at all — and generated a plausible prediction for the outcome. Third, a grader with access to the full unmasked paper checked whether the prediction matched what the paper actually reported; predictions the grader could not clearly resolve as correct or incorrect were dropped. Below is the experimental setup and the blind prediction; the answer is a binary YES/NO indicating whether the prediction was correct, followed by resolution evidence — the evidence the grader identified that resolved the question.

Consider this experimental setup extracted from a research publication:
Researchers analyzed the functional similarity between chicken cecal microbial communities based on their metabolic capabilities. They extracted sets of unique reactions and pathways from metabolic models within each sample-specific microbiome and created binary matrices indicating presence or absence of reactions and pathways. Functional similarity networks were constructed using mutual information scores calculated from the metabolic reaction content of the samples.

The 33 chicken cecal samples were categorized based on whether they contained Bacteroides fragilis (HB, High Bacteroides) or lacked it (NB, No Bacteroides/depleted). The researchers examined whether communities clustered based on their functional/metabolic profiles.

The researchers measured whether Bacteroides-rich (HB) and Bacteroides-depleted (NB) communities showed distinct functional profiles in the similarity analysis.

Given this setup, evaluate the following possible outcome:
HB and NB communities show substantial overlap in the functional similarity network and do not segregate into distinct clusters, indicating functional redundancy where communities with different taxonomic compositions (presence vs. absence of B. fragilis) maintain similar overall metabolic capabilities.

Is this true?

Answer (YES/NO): NO